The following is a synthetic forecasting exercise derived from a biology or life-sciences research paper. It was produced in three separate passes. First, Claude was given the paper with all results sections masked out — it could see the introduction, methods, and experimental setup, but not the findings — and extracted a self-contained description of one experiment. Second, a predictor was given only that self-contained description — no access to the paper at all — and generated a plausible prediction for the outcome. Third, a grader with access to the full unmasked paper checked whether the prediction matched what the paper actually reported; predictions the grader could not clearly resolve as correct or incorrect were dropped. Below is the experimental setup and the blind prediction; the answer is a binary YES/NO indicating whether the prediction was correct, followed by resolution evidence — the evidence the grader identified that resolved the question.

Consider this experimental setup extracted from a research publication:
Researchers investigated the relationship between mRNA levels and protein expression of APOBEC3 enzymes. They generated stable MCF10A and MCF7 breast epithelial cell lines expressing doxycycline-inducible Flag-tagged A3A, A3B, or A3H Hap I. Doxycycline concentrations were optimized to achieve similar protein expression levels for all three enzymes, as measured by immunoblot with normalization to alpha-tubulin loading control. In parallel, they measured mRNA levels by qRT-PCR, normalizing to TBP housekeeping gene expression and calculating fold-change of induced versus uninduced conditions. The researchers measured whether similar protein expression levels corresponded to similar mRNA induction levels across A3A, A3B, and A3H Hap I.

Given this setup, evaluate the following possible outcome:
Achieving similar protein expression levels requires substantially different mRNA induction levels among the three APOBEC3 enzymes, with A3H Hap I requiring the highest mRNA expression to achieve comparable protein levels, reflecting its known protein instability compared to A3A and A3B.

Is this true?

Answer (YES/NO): NO